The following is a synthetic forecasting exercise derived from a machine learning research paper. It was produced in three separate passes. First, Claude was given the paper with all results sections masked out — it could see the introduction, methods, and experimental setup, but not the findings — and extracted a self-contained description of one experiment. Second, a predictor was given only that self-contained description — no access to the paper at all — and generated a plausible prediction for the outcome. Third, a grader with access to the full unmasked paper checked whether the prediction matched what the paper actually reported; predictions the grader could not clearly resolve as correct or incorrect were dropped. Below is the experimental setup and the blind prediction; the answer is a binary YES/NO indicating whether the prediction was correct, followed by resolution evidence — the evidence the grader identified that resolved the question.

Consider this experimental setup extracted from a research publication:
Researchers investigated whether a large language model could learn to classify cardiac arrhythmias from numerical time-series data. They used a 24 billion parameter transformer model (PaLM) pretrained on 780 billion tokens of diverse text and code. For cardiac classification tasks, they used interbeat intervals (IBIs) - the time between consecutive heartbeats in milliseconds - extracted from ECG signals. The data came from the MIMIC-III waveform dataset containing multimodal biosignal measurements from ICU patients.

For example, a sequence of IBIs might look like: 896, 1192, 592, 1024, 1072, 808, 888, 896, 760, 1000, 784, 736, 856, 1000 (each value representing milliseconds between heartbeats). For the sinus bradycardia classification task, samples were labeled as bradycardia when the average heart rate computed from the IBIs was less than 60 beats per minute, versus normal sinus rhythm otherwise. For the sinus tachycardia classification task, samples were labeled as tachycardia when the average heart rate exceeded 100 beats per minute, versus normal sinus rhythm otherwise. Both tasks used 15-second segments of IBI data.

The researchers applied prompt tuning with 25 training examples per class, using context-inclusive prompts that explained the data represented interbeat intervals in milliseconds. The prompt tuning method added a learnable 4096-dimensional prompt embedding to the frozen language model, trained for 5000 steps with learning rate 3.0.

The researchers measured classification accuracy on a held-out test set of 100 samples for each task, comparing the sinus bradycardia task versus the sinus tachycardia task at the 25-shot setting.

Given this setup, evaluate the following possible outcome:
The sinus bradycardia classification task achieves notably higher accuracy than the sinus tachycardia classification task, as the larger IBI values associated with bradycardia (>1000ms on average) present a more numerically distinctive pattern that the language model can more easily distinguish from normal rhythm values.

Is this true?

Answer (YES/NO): NO